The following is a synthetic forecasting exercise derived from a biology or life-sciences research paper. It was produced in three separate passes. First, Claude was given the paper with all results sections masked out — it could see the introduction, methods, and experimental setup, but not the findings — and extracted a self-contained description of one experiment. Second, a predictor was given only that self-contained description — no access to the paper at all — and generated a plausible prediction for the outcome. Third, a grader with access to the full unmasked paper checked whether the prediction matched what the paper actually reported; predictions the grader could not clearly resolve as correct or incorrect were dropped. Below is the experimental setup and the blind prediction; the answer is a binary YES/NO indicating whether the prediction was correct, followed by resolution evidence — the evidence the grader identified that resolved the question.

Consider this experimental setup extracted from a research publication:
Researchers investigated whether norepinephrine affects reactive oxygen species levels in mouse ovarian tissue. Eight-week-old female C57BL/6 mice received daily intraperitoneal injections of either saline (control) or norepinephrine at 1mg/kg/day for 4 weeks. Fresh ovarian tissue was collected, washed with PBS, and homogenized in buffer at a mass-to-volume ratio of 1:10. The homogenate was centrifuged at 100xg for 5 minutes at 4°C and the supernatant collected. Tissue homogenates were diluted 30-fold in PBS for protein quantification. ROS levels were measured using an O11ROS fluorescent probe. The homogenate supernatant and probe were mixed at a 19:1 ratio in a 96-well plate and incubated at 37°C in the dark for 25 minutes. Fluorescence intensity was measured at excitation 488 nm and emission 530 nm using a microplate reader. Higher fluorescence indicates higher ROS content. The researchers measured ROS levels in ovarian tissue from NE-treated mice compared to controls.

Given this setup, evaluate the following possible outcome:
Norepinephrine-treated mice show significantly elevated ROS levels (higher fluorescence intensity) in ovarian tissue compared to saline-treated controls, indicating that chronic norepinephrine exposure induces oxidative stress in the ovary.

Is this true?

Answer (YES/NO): YES